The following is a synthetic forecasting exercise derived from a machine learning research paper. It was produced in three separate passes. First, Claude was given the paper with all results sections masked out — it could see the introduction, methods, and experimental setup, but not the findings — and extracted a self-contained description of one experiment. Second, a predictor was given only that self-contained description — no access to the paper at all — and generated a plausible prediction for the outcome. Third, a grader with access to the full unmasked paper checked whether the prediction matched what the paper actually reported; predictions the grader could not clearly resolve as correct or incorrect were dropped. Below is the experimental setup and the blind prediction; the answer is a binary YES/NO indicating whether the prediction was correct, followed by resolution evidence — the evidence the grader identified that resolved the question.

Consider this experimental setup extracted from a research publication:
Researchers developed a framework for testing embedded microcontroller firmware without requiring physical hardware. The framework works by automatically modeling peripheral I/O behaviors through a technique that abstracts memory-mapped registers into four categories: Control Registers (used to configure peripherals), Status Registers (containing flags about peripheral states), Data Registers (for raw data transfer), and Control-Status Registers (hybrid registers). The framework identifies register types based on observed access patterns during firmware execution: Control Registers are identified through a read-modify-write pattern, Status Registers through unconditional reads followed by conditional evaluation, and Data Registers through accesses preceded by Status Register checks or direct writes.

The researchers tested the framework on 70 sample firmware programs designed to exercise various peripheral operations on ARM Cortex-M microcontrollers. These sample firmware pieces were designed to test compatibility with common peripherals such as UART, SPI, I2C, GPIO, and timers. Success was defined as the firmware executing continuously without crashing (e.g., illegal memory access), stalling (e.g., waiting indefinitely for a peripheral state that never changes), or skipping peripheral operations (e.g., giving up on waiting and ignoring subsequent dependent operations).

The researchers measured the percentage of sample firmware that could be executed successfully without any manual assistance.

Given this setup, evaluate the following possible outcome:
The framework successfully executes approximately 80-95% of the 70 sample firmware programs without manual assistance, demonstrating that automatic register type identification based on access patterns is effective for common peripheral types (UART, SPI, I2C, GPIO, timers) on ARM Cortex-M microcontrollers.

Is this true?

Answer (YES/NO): NO